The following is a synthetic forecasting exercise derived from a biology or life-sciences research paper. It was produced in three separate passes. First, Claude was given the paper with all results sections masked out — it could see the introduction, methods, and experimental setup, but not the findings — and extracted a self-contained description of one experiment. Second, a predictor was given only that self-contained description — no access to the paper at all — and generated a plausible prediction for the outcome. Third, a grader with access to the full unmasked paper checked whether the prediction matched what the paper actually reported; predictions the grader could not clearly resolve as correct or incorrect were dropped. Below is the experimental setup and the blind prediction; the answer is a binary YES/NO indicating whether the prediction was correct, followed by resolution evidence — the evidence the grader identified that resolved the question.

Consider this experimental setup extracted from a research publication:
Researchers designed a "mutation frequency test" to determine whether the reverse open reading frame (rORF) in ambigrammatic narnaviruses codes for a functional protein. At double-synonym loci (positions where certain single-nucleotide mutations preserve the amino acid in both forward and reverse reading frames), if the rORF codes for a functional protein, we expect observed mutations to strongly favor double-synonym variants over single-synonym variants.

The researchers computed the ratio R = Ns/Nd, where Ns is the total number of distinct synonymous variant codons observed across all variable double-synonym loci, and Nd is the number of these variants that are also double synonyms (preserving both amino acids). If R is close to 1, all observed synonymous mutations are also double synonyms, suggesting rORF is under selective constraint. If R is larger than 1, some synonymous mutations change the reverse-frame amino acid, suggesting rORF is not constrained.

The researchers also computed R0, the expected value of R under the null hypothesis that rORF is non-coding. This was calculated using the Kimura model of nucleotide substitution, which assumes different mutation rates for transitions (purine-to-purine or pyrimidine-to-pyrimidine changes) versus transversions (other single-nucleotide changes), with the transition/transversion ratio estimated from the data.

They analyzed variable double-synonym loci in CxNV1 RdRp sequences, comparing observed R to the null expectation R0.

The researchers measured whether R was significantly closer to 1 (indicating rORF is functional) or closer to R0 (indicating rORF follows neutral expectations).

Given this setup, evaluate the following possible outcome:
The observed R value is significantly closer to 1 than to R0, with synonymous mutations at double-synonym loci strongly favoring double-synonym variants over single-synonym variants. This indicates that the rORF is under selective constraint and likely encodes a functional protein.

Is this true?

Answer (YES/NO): NO